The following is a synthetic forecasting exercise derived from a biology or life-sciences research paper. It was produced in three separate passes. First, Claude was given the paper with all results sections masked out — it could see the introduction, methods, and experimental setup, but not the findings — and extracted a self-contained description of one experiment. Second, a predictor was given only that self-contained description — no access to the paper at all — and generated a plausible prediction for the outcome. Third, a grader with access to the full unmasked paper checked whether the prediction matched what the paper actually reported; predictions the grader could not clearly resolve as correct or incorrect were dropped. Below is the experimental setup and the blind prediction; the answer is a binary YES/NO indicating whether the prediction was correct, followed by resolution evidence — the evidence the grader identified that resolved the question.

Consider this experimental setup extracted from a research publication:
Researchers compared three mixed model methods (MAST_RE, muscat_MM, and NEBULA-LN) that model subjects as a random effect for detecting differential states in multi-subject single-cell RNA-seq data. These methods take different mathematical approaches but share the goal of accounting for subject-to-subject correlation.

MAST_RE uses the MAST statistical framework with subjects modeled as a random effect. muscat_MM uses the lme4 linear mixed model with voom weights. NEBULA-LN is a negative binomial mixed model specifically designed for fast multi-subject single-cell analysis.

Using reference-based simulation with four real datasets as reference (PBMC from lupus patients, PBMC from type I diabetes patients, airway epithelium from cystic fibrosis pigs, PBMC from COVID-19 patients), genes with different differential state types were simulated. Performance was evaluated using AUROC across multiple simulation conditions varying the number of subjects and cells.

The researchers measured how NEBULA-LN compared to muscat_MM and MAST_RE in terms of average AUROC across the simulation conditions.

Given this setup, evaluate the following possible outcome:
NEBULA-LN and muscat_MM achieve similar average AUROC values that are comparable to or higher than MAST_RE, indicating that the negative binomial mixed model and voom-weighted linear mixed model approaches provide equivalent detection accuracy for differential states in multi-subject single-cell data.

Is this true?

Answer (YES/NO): NO